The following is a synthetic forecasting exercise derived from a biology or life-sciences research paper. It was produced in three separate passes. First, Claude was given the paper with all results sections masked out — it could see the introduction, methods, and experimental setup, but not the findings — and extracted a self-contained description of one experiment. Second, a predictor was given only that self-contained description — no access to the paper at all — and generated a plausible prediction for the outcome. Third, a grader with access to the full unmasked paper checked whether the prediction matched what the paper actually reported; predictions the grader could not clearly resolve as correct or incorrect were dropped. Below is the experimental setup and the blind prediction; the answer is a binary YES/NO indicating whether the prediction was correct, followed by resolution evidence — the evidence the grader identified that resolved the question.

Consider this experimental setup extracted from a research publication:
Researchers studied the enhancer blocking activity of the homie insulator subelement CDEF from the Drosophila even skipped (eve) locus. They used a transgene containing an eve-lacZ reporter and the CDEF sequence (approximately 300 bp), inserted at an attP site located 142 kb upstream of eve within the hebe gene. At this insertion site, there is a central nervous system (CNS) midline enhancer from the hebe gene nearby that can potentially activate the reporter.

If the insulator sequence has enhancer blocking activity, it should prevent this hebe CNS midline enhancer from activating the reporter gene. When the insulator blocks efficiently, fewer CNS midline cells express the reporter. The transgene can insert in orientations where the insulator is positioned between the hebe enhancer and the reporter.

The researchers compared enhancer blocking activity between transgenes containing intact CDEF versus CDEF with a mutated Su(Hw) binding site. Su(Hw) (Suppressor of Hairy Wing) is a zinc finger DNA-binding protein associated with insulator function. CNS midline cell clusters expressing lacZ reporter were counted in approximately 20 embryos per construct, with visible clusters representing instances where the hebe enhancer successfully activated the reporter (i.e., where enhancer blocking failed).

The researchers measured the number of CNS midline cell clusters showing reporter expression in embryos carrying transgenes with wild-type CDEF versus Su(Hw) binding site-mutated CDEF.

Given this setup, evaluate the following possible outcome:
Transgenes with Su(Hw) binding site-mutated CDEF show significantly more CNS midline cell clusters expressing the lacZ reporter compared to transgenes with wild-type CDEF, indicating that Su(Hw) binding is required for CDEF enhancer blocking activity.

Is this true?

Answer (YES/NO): YES